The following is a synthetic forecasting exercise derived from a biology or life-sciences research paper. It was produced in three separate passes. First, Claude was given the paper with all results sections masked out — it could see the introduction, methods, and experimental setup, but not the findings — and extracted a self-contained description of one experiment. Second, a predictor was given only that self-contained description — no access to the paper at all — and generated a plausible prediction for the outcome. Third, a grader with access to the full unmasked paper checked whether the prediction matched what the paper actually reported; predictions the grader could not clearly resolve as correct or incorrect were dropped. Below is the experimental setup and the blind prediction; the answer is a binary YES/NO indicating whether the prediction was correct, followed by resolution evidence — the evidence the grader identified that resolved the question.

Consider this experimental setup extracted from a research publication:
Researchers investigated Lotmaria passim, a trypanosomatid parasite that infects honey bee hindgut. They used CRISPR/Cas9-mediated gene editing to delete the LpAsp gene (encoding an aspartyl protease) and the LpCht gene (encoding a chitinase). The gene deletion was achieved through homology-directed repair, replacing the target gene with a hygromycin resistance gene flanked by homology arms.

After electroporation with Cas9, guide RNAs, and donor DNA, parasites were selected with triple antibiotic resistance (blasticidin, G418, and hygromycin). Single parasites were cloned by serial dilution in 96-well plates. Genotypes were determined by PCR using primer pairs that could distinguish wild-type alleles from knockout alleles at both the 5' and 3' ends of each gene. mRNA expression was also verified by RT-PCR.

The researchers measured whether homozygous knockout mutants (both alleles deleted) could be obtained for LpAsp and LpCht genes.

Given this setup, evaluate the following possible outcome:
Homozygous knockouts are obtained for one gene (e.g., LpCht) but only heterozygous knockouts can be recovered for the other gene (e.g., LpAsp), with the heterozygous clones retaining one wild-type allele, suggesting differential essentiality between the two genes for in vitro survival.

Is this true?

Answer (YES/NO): NO